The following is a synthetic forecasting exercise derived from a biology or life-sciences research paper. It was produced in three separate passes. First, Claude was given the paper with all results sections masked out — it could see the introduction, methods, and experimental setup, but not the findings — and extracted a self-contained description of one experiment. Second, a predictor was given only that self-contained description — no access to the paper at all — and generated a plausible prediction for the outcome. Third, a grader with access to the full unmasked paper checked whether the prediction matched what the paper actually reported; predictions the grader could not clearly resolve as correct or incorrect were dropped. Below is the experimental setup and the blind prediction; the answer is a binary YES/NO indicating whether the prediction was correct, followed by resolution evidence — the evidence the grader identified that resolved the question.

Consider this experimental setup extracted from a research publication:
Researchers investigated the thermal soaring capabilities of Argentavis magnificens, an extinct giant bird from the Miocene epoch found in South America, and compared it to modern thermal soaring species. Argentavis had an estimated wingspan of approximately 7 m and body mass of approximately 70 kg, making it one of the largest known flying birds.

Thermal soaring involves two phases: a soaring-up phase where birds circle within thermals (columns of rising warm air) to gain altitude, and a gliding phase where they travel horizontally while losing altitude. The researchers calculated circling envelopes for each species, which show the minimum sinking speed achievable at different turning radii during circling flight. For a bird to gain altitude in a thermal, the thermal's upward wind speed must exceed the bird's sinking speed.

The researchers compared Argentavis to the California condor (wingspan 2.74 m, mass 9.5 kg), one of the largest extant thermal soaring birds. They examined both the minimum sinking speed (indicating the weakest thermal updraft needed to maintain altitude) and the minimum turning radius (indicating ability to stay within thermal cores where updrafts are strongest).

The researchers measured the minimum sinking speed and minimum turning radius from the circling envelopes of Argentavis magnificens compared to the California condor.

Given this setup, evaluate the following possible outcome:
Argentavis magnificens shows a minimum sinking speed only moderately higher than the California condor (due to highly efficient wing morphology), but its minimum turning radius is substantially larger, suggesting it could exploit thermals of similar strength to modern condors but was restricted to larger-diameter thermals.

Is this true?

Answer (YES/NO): NO